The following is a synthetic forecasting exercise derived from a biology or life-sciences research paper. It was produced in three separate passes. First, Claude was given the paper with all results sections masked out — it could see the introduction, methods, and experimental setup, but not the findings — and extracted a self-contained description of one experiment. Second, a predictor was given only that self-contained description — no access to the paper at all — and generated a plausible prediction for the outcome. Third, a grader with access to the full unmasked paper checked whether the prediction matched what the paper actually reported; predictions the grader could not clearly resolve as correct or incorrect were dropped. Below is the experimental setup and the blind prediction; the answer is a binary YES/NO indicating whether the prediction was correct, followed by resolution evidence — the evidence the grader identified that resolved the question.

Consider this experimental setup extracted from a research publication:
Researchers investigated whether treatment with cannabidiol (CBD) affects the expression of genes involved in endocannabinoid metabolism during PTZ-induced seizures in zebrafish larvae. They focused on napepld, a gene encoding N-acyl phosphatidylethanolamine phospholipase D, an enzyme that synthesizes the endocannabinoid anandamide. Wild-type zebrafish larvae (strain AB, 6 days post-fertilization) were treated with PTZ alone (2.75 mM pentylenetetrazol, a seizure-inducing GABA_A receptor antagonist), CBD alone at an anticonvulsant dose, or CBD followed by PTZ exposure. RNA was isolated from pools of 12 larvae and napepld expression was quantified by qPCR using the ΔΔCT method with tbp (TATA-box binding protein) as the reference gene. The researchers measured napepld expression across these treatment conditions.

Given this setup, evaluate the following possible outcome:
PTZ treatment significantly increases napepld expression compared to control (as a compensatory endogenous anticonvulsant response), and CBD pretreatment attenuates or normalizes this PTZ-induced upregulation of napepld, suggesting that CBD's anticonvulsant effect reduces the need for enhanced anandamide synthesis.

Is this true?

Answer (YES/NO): NO